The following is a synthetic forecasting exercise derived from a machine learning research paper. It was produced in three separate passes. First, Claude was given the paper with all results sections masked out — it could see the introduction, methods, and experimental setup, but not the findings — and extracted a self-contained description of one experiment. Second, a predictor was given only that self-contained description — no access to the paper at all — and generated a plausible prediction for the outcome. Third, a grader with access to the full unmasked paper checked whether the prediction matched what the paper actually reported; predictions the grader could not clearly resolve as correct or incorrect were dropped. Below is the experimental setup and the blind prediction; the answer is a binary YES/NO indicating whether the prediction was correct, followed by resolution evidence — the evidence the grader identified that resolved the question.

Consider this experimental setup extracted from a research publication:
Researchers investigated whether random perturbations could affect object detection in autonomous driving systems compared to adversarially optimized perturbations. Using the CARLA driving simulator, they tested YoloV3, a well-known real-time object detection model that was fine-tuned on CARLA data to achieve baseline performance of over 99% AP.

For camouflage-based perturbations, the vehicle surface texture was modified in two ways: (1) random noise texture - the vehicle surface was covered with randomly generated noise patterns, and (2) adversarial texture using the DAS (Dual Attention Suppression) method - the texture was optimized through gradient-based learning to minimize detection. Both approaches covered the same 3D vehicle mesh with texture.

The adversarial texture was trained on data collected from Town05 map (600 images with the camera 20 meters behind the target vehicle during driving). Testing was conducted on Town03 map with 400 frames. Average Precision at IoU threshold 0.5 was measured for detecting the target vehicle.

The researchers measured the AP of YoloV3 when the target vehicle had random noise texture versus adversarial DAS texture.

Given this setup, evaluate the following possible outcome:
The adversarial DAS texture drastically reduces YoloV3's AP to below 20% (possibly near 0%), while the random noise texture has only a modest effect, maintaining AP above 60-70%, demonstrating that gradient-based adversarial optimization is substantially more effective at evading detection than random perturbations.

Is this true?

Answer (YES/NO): NO